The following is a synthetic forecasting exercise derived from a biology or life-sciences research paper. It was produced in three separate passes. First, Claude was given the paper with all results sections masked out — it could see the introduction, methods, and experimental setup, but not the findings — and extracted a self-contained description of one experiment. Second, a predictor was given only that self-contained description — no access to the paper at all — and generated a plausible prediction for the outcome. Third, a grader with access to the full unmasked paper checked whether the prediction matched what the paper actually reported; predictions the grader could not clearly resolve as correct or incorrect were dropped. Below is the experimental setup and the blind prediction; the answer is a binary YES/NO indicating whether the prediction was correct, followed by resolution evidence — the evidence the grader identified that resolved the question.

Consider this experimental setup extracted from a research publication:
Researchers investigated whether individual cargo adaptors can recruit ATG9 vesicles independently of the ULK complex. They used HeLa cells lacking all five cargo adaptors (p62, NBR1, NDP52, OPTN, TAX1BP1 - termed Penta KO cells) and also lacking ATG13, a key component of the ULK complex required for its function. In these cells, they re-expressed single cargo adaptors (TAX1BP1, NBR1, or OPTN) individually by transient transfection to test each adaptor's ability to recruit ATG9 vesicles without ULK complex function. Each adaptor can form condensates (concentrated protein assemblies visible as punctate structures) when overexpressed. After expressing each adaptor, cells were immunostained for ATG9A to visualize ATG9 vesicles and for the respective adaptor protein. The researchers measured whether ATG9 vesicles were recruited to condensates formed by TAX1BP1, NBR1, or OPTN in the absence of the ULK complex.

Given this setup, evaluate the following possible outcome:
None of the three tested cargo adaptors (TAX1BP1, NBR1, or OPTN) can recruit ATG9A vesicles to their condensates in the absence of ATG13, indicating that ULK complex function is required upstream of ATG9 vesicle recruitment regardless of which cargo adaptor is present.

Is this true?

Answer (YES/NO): NO